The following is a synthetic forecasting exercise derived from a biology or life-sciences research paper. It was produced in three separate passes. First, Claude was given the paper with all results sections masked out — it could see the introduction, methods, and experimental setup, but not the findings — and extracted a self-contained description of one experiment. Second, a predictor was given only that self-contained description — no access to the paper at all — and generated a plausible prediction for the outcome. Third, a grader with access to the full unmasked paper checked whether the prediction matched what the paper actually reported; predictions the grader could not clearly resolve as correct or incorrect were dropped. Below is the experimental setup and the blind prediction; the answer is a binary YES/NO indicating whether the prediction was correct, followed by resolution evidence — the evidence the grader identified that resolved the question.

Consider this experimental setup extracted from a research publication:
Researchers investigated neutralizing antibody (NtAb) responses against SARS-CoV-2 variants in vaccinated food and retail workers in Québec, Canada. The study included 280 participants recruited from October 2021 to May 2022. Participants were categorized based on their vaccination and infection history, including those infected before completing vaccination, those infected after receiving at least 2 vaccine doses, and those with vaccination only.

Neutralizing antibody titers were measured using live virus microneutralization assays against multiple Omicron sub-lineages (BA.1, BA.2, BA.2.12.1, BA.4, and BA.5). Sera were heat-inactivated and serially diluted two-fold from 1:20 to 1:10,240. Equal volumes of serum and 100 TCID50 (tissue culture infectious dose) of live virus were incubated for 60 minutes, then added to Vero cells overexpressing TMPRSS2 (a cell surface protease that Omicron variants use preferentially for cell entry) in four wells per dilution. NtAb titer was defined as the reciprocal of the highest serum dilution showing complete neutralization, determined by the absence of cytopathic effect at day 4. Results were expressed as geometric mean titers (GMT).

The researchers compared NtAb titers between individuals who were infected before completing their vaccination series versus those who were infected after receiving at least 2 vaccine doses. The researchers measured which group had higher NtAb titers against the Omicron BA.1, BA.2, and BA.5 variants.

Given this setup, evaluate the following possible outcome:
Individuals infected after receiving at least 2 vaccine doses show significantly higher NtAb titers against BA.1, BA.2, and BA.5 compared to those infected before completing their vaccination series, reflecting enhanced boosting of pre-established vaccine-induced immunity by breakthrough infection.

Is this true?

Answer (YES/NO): NO